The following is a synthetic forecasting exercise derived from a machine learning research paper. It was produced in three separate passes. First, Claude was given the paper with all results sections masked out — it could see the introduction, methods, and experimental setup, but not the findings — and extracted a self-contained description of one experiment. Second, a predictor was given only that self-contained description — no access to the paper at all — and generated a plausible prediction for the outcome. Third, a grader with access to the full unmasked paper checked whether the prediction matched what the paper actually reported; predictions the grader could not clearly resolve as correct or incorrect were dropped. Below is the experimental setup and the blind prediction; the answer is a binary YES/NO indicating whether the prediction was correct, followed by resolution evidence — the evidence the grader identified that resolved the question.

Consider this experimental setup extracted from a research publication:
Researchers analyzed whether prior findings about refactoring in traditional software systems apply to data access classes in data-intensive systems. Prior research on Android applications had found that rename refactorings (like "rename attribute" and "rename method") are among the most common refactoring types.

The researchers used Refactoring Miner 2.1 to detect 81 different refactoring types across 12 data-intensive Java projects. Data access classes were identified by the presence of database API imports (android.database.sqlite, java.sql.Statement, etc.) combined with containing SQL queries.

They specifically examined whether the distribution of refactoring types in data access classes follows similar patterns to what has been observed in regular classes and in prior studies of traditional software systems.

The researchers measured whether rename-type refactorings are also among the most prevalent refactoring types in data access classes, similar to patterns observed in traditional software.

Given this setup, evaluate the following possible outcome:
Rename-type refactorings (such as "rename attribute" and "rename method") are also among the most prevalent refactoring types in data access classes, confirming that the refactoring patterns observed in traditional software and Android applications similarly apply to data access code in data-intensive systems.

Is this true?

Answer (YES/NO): YES